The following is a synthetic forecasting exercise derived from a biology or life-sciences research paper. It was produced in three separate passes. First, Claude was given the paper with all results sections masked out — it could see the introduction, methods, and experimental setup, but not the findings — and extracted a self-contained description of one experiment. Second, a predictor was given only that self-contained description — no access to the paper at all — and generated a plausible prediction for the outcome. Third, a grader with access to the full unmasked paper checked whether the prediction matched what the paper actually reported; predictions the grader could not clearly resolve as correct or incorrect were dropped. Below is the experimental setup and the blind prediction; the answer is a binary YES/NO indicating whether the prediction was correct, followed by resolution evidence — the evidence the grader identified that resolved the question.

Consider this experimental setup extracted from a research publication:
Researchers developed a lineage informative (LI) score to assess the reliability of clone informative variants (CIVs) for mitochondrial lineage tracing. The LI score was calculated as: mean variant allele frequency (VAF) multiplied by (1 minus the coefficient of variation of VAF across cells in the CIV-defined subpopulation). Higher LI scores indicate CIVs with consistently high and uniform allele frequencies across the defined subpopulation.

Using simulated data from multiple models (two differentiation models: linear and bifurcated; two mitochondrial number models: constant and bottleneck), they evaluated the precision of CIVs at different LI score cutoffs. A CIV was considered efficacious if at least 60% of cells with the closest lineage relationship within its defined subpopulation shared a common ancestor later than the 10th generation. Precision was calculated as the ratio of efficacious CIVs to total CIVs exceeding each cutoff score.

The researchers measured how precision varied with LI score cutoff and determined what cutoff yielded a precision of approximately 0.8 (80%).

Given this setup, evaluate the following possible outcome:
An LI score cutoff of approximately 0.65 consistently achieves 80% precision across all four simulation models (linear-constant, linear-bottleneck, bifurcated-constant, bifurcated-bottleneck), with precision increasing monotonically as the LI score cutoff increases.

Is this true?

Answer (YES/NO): NO